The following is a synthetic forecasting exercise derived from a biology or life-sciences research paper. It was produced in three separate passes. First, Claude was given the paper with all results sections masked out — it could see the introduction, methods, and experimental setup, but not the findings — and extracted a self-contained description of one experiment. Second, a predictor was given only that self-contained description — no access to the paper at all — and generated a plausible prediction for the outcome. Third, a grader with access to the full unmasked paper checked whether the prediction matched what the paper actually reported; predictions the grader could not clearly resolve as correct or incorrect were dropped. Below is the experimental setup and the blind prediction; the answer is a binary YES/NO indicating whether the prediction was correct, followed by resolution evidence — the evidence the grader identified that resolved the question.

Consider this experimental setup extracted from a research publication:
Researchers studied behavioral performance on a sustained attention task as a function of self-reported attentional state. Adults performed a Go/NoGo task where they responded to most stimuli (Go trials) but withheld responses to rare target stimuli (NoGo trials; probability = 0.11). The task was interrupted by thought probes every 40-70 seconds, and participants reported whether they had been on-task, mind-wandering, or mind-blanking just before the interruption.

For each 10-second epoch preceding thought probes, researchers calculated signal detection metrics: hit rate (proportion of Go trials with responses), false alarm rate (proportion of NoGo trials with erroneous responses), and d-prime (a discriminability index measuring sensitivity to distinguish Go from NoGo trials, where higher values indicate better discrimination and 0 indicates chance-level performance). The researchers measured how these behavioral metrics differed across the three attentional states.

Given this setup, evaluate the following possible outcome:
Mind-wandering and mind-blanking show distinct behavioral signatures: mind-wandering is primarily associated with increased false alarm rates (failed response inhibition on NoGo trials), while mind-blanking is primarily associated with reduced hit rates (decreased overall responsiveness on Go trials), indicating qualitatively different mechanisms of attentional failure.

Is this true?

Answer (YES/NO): NO